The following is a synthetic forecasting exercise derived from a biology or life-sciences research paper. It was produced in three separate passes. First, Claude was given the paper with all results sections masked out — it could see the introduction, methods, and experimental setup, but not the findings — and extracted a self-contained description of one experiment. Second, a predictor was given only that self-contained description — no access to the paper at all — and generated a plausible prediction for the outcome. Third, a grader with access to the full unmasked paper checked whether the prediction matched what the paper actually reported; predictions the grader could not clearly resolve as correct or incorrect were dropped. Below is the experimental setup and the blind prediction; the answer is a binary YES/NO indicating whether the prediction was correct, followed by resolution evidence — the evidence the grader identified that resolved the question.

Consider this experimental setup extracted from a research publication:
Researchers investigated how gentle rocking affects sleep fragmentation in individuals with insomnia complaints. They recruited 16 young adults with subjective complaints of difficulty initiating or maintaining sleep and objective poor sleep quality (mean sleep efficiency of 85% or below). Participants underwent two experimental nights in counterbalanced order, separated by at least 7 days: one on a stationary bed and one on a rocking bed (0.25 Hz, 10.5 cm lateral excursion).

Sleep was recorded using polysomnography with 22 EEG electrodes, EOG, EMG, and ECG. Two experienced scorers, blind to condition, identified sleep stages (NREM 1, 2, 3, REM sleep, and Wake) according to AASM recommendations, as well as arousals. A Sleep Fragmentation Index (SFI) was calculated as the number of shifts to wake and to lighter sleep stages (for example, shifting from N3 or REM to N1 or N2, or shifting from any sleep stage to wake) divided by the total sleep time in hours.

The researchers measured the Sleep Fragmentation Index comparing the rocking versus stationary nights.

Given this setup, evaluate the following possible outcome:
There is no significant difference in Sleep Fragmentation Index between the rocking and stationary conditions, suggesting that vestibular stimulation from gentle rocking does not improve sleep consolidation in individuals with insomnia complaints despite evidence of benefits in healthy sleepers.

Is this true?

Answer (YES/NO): NO